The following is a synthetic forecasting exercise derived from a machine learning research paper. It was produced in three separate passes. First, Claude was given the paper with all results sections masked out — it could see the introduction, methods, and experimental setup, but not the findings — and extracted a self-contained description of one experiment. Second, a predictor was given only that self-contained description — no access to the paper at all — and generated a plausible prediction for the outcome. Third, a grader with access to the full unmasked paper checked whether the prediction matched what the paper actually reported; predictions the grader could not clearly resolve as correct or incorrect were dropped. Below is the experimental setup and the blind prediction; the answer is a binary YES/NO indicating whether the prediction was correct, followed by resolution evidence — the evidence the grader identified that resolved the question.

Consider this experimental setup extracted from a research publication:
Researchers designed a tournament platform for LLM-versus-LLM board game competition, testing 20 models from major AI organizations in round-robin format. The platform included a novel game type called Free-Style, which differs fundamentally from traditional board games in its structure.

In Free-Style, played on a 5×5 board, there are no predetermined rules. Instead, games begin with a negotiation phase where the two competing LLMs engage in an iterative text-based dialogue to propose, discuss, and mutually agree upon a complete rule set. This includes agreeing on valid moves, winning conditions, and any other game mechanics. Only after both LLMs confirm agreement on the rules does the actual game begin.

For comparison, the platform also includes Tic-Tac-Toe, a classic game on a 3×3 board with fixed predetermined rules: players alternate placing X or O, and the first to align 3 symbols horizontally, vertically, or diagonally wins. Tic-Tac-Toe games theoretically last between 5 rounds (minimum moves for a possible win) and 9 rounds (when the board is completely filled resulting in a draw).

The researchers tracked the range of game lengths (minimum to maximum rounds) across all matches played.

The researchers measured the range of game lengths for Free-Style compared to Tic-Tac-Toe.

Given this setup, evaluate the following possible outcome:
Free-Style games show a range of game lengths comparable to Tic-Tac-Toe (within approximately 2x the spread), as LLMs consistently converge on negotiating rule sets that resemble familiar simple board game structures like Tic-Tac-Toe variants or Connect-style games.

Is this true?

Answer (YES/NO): NO